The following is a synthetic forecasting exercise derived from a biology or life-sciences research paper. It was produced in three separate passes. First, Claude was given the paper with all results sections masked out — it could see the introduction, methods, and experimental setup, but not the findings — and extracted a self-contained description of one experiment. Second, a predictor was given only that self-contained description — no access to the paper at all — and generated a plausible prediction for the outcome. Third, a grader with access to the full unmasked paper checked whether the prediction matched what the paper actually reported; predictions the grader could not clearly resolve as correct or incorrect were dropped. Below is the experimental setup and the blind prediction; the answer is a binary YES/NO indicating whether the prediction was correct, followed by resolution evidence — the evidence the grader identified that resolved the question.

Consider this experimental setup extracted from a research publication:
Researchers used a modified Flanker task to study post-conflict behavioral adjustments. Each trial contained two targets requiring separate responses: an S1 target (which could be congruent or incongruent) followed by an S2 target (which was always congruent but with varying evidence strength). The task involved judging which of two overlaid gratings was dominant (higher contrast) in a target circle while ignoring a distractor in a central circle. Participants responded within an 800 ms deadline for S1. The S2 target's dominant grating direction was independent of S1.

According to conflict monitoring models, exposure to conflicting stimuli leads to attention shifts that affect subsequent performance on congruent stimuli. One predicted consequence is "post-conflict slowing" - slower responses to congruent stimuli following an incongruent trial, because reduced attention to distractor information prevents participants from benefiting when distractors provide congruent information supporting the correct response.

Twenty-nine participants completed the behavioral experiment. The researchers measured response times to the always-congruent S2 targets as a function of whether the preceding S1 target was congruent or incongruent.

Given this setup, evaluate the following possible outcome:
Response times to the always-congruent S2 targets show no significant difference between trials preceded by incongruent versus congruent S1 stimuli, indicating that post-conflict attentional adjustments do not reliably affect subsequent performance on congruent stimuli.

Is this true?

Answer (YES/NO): YES